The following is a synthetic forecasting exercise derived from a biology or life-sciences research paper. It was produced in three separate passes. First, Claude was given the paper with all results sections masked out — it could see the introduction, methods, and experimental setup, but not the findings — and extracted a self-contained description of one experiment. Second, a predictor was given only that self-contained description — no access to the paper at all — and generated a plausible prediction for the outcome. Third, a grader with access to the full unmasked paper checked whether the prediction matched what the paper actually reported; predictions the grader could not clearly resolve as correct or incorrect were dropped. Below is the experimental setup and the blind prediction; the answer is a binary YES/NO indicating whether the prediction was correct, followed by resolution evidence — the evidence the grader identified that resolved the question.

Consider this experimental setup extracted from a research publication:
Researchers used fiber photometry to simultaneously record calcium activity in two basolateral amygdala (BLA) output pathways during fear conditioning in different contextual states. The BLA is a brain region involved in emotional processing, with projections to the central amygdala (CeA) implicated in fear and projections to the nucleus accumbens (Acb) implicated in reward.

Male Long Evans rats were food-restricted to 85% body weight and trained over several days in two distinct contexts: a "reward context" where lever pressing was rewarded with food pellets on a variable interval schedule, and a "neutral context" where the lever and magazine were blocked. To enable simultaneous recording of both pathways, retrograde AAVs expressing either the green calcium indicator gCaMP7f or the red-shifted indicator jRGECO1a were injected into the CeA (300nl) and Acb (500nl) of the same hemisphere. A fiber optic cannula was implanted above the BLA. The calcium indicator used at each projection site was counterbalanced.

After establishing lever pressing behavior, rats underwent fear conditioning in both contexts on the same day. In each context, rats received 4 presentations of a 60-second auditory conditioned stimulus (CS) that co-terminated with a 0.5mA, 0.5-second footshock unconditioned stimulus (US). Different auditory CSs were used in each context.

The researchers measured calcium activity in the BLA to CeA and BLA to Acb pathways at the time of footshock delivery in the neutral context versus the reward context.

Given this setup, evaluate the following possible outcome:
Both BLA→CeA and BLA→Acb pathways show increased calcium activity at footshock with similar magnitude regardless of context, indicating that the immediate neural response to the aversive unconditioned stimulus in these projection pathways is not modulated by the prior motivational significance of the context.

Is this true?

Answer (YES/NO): NO